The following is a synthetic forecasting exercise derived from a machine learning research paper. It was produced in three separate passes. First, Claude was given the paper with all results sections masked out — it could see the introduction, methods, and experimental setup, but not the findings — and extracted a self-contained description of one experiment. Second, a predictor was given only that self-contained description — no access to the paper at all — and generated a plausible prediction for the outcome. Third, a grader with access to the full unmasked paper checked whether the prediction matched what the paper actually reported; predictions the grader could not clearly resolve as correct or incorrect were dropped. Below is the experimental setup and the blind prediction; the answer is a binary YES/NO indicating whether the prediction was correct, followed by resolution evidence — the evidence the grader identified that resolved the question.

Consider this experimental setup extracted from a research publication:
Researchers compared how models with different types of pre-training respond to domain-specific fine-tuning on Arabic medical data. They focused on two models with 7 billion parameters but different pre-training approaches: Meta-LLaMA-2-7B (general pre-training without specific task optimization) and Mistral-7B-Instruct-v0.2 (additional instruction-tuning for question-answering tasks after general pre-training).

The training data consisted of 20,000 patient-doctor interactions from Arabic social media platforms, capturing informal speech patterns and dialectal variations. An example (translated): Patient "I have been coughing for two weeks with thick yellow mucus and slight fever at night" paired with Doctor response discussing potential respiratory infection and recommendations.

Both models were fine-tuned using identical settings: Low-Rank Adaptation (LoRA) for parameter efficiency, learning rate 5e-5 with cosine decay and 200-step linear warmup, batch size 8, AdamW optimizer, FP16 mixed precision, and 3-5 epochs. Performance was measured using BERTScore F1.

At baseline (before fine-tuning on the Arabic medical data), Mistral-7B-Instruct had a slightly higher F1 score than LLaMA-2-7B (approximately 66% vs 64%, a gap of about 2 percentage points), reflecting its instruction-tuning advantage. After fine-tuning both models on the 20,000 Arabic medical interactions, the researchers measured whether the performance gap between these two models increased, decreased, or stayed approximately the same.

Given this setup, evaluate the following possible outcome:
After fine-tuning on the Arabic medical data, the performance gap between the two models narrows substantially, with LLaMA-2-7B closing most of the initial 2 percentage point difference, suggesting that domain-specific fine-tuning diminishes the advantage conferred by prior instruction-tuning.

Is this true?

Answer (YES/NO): NO